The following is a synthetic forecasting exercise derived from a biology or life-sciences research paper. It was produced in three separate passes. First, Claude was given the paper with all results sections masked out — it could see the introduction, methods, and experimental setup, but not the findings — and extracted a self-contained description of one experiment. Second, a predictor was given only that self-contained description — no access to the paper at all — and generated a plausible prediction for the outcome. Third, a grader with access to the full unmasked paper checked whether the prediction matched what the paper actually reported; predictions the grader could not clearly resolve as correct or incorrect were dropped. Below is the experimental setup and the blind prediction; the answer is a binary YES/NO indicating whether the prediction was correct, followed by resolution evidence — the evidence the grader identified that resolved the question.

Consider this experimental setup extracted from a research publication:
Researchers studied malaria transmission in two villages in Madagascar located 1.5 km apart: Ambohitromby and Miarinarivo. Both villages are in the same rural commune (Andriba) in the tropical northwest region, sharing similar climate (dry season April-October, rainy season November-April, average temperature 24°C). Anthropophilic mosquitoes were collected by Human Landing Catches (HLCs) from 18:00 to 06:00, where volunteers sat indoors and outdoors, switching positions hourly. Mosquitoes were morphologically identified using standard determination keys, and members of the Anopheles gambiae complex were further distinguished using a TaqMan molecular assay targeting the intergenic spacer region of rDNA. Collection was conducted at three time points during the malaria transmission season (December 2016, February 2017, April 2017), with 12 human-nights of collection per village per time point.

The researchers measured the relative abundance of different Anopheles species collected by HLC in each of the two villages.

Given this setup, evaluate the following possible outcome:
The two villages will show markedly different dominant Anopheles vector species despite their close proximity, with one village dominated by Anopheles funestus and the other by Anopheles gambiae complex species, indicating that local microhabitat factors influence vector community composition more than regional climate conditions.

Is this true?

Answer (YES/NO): NO